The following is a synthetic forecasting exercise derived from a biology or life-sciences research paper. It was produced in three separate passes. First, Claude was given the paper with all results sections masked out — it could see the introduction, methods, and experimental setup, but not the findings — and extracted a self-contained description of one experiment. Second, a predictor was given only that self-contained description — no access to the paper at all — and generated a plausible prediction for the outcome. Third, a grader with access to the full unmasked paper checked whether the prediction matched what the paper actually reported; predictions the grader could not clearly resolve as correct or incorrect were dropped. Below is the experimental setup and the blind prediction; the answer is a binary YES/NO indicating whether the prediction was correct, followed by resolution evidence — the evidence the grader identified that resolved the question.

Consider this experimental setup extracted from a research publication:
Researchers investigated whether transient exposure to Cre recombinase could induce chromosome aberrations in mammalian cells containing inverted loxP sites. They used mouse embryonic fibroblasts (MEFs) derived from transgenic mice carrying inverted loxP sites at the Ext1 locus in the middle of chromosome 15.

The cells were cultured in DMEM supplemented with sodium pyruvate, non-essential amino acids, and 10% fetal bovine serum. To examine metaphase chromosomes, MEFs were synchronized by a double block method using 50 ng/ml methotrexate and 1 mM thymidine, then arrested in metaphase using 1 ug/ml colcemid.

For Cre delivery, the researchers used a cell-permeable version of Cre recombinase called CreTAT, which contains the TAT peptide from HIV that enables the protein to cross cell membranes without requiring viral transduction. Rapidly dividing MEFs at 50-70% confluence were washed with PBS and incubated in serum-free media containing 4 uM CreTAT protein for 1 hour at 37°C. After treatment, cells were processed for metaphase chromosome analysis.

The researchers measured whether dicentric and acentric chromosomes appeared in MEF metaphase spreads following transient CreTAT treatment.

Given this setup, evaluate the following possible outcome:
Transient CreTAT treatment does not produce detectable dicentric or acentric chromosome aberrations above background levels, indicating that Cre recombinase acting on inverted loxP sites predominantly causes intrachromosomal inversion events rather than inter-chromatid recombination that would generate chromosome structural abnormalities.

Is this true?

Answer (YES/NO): NO